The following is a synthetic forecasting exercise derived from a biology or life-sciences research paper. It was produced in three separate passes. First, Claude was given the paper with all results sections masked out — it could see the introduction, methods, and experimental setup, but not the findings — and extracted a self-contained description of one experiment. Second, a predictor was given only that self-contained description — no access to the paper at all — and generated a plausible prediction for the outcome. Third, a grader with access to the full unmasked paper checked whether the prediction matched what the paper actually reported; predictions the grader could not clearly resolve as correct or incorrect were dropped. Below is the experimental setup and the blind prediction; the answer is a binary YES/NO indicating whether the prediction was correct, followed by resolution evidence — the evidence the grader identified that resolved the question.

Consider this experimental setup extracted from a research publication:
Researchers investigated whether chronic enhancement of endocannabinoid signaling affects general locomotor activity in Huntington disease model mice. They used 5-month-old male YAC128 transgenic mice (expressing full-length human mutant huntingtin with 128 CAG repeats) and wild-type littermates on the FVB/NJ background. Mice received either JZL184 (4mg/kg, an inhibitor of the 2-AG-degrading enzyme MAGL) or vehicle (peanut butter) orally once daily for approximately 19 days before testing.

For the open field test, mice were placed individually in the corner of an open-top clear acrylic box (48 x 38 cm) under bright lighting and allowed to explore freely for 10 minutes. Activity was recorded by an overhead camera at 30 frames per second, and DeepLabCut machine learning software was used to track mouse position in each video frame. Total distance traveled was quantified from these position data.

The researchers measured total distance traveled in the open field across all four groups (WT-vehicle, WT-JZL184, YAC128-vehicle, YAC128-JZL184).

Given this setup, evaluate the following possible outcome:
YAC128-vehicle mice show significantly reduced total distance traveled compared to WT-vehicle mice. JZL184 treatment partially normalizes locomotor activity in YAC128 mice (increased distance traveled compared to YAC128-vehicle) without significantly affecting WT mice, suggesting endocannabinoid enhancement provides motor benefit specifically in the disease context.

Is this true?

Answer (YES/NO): NO